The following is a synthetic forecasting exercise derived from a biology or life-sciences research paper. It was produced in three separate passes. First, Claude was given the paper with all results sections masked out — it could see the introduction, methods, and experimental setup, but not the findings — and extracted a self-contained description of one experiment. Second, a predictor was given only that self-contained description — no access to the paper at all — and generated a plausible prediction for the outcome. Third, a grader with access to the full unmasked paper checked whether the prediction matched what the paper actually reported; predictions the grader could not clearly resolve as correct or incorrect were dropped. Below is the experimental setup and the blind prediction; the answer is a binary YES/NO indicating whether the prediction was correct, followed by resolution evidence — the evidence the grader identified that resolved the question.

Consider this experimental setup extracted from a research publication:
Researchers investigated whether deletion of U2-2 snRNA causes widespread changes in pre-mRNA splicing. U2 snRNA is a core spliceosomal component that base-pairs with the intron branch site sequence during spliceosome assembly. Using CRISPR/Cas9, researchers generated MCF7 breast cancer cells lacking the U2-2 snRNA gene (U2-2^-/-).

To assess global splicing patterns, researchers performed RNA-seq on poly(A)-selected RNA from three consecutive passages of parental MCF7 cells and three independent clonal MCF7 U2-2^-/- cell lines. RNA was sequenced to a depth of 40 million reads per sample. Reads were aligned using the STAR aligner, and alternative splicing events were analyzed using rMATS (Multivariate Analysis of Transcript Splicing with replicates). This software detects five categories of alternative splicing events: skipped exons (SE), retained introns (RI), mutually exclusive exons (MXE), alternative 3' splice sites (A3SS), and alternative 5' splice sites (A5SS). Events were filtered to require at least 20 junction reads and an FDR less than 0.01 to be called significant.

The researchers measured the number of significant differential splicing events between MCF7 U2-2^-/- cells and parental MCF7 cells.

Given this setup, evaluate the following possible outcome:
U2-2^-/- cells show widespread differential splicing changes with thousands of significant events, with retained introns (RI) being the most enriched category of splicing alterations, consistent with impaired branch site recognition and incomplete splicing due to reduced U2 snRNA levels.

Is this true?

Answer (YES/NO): NO